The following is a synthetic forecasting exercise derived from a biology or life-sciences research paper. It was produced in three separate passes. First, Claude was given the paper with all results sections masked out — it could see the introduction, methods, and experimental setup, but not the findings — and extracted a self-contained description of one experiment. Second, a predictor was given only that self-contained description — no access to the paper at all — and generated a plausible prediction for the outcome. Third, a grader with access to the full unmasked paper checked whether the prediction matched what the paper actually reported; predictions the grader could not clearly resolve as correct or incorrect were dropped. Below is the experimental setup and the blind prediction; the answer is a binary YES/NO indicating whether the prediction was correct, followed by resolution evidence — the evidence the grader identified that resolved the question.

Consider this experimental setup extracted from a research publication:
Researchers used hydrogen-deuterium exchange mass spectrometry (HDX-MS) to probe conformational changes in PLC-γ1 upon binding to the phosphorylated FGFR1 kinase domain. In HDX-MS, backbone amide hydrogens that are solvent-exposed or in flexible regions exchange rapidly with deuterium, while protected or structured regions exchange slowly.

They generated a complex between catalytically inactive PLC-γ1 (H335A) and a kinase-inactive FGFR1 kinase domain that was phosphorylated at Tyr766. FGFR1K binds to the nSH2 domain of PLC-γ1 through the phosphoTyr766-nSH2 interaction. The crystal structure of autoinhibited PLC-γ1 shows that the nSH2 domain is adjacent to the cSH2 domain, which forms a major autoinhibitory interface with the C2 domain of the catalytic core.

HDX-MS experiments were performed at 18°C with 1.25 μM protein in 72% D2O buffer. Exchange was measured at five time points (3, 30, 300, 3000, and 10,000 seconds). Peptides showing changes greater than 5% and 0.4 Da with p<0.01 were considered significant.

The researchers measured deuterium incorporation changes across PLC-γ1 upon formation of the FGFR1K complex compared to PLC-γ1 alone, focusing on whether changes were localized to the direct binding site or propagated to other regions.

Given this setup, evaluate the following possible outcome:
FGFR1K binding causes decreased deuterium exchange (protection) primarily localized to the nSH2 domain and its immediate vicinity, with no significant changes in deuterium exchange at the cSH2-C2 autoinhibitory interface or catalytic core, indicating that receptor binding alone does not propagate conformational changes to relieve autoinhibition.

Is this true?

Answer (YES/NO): NO